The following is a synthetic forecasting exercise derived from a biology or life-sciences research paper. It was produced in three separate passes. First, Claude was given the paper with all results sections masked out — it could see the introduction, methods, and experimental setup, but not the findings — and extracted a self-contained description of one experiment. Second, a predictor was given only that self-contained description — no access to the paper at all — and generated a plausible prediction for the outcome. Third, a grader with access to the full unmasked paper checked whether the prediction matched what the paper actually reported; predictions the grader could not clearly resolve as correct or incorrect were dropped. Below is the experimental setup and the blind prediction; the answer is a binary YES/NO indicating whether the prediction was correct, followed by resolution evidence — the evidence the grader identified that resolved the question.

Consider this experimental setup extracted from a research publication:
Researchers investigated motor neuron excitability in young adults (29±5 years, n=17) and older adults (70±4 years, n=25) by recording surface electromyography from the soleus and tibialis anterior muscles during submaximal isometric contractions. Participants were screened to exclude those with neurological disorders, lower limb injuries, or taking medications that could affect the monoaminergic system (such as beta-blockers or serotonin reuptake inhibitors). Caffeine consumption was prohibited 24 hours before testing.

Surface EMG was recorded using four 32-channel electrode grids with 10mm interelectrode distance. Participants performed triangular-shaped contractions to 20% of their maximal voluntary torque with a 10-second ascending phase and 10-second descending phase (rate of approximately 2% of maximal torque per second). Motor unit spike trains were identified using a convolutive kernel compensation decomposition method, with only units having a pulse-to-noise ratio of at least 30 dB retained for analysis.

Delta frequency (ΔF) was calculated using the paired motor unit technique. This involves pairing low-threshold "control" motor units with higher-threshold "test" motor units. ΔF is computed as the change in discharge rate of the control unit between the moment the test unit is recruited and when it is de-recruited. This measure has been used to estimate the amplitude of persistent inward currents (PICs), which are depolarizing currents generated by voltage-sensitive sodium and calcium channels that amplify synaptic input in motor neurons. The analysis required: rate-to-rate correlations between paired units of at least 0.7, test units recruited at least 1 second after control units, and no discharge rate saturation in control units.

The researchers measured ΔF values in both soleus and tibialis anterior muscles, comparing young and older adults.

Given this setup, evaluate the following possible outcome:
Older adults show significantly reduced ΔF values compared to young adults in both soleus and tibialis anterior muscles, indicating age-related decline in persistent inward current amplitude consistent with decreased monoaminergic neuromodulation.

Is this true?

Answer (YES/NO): YES